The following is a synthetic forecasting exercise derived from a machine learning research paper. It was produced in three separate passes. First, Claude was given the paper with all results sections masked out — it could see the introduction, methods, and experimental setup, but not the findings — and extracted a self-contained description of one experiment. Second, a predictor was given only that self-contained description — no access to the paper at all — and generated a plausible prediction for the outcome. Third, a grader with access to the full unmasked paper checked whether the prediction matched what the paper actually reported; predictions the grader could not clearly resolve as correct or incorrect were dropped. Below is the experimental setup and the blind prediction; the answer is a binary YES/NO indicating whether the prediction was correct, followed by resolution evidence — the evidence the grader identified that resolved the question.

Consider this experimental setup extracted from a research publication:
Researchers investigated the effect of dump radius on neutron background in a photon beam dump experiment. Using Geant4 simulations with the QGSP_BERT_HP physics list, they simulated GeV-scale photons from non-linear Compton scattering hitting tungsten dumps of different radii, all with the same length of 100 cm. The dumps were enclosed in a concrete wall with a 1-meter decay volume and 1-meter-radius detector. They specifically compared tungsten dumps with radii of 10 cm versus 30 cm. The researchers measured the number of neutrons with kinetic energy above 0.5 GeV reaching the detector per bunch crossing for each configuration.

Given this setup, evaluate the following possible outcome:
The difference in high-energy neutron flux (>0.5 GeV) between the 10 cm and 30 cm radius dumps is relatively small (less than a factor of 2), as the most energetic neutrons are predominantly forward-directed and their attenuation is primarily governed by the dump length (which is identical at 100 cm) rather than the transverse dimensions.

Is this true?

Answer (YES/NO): NO